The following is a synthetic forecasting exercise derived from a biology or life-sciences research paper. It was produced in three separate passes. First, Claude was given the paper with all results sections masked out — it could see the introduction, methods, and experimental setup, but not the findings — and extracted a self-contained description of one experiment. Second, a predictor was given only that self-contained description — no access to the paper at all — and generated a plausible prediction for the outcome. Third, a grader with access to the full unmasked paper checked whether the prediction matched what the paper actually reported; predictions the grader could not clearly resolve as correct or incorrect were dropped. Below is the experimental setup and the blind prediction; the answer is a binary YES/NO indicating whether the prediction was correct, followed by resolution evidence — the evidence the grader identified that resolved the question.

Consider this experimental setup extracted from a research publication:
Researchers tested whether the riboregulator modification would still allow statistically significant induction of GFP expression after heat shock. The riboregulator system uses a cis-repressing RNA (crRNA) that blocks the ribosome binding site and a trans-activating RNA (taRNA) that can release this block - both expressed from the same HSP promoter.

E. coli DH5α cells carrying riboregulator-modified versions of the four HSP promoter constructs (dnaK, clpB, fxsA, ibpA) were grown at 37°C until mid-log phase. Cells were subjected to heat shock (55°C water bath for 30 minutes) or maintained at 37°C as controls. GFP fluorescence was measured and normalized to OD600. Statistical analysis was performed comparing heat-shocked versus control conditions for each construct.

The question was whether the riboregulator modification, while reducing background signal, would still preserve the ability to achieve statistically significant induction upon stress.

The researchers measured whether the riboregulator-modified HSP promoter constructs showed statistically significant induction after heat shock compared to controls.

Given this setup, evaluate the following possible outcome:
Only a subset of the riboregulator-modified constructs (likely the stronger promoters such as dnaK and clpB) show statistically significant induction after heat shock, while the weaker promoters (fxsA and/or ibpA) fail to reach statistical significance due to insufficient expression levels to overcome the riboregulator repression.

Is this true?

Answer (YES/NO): NO